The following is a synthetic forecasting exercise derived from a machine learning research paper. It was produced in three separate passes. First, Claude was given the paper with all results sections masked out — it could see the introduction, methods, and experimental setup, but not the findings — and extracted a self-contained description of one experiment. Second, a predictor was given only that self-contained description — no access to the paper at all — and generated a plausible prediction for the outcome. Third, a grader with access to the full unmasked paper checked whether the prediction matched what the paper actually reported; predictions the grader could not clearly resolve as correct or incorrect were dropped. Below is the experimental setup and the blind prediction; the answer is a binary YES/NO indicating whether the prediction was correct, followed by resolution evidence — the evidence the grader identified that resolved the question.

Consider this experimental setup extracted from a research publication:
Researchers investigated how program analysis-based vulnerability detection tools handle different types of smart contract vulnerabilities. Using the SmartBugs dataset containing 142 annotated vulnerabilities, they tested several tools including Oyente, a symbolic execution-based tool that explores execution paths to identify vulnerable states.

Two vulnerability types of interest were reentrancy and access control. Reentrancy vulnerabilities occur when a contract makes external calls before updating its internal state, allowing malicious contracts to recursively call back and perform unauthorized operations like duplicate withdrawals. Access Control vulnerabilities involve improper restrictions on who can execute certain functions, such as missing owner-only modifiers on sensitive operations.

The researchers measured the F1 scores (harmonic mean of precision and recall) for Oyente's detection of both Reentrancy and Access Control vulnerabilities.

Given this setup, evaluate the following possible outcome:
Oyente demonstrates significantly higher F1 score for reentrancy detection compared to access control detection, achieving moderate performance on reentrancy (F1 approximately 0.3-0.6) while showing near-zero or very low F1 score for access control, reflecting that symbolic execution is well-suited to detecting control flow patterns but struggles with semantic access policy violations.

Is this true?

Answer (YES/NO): NO